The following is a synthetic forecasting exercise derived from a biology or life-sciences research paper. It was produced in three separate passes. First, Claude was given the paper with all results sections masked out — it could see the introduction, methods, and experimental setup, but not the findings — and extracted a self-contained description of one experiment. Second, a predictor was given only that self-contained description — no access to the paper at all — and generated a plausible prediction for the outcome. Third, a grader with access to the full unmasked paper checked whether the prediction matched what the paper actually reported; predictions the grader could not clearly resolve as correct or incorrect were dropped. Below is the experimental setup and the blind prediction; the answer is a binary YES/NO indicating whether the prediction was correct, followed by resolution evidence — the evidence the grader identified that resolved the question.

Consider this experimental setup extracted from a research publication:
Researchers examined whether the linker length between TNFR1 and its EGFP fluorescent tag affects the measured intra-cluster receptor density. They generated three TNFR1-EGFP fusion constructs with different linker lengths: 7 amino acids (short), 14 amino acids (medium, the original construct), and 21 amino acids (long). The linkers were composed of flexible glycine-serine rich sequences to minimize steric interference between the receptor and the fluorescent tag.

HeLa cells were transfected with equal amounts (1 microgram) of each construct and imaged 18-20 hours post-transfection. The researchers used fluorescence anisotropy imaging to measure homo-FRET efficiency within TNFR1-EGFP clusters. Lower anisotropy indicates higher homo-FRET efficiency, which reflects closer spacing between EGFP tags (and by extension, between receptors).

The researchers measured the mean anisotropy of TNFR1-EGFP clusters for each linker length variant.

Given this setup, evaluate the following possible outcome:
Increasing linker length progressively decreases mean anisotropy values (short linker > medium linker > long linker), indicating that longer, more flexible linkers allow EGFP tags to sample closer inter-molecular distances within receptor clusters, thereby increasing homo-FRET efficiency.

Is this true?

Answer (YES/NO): NO